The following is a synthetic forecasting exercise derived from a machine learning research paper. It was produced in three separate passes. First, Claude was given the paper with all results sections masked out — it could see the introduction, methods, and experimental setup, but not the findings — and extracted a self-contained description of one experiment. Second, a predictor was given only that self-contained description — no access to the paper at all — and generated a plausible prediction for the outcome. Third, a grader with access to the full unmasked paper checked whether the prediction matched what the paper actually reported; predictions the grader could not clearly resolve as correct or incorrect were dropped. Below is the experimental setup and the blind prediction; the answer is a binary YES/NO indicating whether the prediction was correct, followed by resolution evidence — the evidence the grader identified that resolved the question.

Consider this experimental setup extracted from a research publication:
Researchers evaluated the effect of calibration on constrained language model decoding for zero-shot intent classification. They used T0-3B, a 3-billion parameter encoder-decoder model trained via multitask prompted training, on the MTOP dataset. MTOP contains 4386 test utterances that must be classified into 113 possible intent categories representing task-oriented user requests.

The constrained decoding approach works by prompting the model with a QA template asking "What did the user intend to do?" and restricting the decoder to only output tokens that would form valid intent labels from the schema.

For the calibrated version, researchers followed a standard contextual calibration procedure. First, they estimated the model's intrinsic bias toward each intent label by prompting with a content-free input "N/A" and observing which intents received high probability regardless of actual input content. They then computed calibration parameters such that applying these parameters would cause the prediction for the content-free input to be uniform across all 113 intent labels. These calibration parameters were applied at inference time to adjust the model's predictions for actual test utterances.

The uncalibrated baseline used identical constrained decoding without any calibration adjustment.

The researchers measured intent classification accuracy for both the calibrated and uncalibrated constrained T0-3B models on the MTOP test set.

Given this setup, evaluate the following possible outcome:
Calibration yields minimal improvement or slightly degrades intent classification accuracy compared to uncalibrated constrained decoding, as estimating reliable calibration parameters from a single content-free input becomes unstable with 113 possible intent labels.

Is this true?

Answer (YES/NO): NO